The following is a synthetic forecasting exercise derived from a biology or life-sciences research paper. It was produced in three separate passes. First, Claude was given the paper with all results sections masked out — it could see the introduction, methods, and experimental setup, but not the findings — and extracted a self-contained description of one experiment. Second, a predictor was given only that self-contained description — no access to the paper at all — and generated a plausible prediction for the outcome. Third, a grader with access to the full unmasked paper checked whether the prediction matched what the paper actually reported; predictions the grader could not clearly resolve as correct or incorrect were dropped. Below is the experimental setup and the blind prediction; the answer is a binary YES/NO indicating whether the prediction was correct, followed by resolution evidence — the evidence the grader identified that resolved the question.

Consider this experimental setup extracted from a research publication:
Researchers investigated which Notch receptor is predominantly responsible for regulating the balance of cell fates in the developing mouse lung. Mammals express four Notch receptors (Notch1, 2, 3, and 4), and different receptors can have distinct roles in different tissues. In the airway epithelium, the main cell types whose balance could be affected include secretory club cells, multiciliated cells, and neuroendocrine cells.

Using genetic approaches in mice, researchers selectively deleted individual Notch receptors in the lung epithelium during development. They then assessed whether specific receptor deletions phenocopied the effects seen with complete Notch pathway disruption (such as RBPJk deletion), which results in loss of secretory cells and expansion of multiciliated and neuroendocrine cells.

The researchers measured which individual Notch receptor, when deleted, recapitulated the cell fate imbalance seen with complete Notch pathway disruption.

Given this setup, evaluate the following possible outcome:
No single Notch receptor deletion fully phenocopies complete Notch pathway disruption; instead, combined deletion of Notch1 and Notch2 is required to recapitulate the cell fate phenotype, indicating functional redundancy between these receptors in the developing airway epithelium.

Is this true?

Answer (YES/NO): NO